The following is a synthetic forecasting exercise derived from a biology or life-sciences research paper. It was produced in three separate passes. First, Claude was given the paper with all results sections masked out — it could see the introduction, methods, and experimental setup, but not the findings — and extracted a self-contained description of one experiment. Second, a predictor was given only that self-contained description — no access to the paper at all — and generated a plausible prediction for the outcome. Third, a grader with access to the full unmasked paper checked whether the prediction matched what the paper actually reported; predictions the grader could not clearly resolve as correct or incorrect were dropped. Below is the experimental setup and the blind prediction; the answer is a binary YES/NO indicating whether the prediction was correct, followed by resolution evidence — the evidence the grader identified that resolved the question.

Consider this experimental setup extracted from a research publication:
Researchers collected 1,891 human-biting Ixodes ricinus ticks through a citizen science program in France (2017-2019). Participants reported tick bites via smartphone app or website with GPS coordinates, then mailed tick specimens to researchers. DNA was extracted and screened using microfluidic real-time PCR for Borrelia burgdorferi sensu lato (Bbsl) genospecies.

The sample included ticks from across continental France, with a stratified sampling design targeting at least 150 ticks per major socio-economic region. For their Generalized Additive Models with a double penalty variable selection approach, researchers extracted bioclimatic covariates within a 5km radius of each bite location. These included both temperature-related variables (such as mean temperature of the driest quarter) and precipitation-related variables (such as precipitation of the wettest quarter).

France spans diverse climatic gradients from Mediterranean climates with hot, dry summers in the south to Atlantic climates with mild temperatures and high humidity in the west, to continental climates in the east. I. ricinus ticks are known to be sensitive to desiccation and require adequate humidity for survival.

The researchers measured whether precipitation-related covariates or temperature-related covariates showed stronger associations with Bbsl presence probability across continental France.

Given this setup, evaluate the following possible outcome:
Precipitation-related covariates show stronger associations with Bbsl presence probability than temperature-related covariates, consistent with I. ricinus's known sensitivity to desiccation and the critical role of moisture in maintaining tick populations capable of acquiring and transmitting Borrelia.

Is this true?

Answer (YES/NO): NO